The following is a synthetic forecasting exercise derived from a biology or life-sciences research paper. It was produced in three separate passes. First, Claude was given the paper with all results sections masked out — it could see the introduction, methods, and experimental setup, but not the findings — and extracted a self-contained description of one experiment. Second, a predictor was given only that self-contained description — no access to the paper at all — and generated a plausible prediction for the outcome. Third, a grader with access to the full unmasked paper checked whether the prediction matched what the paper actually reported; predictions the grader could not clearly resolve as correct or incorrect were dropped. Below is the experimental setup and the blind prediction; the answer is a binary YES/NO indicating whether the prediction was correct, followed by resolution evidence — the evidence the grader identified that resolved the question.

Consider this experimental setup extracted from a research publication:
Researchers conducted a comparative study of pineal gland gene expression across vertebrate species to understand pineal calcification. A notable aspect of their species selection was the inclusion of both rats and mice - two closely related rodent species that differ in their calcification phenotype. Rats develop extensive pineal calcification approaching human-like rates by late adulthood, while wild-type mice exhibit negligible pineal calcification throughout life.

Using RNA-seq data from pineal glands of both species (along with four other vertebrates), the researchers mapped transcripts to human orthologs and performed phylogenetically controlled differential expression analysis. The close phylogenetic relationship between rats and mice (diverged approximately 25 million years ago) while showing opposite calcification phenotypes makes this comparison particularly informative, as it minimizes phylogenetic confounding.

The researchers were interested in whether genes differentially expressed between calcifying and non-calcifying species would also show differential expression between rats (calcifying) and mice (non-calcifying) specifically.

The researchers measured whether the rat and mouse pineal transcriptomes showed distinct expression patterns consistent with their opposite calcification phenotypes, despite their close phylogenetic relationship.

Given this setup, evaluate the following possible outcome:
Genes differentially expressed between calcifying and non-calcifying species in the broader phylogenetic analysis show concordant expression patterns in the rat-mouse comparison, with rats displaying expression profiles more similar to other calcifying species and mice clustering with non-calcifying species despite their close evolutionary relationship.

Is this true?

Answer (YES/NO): YES